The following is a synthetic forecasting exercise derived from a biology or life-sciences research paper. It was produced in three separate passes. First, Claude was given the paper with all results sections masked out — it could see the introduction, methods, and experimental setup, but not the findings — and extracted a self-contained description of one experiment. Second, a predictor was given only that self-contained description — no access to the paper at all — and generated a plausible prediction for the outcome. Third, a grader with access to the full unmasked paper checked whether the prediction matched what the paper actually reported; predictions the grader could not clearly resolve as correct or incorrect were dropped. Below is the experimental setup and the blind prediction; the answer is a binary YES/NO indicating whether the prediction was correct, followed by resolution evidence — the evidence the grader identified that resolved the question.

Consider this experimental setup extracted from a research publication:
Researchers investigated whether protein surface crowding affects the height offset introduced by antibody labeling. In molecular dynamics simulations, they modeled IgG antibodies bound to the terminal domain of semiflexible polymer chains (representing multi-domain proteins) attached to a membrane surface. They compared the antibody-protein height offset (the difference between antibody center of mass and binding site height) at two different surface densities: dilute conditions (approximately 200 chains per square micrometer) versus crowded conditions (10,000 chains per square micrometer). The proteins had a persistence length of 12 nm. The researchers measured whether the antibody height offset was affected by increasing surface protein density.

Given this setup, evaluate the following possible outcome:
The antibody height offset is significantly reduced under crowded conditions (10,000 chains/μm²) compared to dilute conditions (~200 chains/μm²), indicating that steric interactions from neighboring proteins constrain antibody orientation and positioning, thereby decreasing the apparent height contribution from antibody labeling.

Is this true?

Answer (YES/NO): NO